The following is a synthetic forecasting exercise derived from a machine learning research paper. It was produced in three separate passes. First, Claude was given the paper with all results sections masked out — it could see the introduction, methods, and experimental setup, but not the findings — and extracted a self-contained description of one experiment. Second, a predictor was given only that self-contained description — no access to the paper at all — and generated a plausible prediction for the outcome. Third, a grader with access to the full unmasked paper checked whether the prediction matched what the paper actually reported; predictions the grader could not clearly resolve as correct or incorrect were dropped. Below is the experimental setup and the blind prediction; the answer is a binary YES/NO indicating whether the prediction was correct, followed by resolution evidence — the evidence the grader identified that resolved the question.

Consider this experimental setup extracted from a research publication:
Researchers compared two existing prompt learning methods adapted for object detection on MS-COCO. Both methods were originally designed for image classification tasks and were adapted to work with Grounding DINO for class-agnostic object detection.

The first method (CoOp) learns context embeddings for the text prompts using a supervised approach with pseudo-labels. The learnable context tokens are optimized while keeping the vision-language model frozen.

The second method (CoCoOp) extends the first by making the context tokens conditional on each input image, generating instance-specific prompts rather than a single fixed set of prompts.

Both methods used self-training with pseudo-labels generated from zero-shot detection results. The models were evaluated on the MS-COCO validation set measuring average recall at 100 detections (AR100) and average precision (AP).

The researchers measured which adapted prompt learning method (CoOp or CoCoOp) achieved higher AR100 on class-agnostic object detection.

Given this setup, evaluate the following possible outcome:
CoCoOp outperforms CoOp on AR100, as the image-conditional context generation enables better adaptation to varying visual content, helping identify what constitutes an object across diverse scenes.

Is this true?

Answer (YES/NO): NO